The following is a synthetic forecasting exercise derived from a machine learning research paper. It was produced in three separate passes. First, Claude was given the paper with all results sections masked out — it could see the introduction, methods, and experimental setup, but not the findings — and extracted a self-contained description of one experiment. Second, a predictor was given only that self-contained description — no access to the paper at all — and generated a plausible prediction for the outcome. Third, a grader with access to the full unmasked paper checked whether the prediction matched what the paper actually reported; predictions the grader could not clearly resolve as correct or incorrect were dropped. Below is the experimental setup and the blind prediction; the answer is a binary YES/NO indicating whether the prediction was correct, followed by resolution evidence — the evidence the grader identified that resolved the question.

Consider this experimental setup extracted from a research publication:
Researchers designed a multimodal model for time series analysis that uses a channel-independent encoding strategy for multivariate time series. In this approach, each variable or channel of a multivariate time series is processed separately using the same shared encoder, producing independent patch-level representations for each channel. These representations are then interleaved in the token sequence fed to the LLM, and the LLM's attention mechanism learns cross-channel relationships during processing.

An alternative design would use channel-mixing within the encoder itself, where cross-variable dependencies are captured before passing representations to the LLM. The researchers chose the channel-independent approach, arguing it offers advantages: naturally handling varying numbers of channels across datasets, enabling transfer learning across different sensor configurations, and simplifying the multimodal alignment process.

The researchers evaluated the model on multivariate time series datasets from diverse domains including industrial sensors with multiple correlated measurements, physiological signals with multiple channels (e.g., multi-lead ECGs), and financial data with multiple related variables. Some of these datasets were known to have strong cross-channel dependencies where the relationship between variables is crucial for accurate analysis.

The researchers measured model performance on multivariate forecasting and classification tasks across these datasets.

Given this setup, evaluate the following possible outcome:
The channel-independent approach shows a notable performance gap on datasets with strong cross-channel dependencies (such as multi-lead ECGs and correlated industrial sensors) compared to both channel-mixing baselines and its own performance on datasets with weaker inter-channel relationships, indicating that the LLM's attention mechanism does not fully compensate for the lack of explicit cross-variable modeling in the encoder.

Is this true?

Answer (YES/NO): YES